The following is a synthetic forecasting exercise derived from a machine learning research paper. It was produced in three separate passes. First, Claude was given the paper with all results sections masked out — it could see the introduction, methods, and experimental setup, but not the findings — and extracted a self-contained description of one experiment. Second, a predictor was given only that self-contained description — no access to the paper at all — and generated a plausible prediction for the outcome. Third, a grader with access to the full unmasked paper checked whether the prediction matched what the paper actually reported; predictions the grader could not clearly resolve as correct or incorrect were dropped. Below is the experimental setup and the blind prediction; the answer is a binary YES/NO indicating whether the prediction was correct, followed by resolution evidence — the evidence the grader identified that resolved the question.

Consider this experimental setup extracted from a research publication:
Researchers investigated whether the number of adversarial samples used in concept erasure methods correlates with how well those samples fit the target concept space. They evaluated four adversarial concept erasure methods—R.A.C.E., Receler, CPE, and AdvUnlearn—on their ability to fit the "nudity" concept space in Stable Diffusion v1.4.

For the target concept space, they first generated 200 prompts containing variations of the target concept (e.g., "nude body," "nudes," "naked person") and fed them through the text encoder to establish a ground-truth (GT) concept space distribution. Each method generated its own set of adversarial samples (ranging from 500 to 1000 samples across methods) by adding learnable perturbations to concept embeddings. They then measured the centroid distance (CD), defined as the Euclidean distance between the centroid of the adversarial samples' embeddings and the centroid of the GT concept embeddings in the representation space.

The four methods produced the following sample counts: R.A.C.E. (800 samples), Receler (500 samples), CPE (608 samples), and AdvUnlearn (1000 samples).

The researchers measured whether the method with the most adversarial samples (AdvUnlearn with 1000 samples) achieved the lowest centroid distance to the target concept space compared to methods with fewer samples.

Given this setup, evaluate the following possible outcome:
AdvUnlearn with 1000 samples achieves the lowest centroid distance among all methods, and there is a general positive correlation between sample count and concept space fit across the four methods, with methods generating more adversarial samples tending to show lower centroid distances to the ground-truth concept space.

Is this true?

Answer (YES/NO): NO